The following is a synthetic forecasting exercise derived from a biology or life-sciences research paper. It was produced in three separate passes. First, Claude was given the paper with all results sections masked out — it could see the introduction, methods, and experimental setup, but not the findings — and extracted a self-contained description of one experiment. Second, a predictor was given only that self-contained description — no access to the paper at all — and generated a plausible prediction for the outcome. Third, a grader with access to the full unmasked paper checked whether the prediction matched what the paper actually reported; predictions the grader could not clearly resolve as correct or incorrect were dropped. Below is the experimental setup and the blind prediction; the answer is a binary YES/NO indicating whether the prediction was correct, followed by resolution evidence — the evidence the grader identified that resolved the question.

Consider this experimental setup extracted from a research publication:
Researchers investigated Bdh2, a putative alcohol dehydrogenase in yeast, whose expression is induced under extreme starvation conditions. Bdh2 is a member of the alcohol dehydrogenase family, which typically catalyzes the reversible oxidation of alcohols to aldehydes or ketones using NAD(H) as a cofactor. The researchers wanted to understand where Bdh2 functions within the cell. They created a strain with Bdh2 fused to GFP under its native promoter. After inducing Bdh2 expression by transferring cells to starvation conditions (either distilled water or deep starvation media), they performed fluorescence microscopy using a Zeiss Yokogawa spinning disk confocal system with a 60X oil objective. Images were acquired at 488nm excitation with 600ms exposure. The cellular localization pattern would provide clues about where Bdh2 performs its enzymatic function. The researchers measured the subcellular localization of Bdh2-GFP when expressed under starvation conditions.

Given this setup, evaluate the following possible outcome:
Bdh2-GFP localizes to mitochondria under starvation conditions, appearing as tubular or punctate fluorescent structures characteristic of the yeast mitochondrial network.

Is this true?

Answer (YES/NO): NO